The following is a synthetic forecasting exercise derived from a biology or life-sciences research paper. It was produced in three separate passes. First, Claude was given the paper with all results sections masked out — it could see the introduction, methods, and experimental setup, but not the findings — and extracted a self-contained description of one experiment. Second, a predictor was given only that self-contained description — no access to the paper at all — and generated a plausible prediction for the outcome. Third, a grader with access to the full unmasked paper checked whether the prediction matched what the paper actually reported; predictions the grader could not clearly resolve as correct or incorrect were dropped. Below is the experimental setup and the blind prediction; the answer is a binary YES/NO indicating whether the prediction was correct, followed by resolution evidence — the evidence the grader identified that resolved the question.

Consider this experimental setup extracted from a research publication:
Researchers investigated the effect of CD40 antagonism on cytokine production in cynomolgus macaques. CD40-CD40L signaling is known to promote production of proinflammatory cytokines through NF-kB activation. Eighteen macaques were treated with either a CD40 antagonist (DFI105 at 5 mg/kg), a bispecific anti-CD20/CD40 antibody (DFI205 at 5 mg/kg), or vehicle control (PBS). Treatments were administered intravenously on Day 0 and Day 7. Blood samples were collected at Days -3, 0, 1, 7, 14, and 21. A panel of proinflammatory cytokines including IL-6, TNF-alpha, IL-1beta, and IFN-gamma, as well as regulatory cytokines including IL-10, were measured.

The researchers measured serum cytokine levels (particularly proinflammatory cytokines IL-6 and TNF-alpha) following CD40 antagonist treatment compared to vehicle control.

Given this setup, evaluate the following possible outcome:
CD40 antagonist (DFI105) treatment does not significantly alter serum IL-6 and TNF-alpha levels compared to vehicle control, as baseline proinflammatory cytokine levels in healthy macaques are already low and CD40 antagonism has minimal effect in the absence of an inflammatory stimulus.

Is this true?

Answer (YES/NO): YES